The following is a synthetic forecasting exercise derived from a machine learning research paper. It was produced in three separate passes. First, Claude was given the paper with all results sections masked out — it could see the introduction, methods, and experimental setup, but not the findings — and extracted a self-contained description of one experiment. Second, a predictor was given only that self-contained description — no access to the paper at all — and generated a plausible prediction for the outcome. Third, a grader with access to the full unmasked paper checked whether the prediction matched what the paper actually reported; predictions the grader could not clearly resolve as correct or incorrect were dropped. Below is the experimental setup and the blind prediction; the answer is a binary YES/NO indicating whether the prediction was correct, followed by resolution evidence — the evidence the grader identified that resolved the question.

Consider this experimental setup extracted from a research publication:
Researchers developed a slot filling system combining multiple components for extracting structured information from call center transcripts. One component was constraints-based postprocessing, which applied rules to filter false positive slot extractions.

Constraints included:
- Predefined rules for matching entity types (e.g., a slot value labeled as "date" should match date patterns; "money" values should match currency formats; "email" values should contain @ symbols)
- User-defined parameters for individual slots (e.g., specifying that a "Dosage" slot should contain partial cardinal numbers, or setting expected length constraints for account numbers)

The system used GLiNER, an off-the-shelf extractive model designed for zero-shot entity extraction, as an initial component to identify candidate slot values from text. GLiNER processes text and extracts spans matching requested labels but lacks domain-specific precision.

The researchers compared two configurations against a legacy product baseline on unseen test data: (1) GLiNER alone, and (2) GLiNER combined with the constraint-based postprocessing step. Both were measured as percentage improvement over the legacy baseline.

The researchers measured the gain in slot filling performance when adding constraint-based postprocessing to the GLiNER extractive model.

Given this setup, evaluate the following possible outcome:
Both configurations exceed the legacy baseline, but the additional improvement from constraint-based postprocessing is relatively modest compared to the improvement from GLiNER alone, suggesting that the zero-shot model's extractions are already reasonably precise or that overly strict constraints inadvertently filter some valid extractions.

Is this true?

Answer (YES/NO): NO